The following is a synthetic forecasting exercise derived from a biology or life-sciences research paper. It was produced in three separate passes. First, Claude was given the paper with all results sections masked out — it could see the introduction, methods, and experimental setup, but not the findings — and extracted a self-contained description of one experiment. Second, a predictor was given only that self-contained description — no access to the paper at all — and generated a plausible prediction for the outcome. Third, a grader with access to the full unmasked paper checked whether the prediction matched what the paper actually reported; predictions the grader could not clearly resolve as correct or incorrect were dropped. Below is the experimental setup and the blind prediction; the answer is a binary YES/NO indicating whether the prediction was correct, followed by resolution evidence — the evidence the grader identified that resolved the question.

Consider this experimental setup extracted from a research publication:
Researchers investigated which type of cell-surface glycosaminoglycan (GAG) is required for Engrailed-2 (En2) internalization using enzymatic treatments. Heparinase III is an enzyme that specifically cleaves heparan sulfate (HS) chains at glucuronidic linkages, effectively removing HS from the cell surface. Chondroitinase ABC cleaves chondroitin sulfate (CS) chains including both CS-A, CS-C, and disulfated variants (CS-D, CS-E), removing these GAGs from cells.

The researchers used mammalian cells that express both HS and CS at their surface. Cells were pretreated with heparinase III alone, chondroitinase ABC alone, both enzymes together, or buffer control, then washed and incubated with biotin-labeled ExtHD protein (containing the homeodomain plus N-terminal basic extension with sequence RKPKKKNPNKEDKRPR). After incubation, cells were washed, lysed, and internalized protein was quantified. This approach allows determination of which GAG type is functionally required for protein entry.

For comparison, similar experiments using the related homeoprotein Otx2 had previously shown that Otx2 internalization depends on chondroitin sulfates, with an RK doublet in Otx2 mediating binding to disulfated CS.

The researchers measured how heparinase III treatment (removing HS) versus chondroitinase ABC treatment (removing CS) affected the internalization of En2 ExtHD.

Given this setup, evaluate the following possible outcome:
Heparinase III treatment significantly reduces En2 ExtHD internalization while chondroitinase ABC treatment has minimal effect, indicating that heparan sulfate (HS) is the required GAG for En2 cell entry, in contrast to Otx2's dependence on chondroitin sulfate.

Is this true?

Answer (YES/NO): YES